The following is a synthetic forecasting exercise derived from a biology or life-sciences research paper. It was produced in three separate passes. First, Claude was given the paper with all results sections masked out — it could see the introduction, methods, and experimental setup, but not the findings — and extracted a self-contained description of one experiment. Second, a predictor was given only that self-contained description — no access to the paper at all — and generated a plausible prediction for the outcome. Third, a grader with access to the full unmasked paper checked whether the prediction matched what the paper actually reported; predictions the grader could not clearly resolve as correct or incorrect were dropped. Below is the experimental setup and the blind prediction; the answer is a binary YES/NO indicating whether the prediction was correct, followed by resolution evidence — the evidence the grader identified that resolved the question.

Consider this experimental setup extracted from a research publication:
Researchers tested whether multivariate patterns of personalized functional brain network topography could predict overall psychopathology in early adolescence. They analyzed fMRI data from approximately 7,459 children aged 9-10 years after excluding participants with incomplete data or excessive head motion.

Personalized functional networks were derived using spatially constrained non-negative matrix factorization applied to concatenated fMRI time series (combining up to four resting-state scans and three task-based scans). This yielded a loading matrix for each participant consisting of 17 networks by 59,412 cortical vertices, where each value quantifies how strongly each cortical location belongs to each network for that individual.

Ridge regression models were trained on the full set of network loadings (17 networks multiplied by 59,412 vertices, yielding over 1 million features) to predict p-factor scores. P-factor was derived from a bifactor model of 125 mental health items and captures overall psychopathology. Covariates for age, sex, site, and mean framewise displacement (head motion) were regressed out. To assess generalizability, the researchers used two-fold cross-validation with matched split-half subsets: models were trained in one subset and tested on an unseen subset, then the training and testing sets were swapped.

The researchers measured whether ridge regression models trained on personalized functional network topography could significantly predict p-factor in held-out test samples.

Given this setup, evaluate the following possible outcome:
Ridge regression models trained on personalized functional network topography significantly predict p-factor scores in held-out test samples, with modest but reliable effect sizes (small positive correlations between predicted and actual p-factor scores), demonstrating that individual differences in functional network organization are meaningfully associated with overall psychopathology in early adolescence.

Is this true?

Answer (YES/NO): YES